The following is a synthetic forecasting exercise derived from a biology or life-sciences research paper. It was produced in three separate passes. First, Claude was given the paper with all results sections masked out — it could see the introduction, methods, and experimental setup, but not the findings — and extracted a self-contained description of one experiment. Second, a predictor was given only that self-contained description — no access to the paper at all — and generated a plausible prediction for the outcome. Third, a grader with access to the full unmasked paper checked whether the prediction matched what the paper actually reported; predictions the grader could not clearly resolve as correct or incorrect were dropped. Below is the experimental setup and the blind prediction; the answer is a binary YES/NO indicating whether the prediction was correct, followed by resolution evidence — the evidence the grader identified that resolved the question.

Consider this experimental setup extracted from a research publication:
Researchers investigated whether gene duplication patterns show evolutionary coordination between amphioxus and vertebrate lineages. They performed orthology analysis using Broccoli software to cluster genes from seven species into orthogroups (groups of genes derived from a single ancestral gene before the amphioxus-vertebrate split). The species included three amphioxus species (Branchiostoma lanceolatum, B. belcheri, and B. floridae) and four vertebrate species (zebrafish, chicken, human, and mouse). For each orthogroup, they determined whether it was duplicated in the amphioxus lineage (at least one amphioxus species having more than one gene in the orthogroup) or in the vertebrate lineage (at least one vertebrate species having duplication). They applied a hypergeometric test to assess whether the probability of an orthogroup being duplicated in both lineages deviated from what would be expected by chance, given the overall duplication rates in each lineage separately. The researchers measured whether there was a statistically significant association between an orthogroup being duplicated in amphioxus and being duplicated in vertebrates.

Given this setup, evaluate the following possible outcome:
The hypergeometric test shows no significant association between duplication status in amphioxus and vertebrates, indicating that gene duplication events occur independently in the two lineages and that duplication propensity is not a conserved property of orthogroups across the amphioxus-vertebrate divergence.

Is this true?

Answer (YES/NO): NO